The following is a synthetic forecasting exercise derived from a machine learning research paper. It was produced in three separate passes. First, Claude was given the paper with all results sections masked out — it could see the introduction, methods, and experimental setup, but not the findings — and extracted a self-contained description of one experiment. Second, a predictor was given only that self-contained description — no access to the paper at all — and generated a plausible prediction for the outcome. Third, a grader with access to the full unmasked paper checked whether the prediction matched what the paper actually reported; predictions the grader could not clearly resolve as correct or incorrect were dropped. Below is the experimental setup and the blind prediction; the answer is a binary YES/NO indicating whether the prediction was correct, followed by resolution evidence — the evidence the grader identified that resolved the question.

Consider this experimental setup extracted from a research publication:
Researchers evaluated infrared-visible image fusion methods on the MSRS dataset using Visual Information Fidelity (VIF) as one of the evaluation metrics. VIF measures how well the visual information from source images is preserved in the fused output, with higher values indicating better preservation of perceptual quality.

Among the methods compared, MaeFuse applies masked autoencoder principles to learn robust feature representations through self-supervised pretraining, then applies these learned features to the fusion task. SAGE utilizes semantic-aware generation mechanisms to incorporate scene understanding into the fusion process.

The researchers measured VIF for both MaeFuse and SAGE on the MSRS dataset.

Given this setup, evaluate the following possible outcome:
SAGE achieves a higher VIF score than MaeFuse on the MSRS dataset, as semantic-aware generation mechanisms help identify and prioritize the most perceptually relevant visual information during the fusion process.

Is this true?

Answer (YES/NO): NO